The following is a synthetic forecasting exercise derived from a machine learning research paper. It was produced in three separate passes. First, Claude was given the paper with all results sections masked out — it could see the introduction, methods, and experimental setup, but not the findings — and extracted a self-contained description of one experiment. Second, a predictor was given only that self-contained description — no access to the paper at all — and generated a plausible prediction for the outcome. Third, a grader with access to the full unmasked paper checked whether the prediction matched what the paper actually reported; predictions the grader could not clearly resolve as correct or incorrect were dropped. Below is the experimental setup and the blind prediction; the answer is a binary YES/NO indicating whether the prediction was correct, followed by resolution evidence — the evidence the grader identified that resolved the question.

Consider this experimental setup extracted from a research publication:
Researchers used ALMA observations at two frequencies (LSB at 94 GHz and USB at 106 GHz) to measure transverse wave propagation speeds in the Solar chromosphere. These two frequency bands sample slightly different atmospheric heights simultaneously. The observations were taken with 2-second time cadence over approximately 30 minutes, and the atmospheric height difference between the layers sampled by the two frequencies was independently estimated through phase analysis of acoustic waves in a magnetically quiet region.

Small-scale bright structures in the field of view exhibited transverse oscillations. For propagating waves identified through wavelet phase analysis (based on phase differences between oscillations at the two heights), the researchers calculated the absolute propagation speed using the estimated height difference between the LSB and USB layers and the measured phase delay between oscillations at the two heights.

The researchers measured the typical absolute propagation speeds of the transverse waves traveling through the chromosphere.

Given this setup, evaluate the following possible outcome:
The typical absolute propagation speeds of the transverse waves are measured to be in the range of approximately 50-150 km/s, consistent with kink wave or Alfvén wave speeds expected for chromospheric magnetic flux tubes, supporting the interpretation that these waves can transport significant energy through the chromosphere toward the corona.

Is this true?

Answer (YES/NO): YES